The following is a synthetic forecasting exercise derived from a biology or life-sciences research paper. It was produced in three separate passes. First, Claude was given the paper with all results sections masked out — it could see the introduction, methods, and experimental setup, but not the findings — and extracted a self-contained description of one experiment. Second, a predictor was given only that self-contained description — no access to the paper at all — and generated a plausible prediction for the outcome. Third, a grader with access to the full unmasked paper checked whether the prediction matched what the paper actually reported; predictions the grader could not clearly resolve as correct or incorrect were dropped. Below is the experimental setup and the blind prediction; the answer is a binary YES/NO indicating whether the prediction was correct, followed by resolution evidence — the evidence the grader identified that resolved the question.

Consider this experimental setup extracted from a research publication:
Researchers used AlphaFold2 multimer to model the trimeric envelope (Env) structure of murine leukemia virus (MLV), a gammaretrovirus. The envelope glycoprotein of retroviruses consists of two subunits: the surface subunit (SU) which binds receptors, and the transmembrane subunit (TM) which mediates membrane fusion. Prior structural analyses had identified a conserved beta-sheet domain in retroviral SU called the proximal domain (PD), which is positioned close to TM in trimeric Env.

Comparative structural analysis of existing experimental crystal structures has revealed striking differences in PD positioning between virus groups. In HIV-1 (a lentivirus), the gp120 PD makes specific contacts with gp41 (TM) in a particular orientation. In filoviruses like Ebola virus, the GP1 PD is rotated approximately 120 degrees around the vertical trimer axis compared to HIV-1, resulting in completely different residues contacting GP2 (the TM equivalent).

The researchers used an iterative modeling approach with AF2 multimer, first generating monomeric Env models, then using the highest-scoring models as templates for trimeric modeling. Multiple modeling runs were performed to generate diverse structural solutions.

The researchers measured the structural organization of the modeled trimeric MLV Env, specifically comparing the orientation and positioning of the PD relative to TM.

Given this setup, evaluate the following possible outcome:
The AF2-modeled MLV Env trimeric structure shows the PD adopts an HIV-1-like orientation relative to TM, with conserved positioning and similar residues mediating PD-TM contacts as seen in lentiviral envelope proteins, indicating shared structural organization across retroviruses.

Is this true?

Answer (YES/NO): NO